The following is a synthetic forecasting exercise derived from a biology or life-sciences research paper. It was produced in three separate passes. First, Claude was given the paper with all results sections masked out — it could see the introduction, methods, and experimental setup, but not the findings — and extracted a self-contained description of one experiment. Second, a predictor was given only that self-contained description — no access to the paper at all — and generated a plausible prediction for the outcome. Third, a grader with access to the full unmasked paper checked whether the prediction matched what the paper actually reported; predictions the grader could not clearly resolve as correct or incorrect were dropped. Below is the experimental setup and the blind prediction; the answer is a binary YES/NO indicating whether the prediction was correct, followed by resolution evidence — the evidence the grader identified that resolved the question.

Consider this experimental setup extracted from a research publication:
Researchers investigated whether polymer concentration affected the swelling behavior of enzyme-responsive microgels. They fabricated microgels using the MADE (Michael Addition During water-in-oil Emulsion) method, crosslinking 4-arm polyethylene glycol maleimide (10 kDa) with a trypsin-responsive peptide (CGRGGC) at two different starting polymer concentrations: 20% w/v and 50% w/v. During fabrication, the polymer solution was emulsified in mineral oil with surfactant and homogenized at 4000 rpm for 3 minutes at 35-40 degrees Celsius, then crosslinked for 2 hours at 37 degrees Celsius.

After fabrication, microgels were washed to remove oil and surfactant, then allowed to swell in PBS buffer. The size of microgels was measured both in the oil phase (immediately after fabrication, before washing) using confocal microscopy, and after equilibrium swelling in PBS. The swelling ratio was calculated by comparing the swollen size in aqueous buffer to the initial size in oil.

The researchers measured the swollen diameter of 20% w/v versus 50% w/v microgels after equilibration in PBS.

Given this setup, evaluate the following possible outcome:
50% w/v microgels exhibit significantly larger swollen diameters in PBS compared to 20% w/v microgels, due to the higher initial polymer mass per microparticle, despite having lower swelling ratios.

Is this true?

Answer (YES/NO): NO